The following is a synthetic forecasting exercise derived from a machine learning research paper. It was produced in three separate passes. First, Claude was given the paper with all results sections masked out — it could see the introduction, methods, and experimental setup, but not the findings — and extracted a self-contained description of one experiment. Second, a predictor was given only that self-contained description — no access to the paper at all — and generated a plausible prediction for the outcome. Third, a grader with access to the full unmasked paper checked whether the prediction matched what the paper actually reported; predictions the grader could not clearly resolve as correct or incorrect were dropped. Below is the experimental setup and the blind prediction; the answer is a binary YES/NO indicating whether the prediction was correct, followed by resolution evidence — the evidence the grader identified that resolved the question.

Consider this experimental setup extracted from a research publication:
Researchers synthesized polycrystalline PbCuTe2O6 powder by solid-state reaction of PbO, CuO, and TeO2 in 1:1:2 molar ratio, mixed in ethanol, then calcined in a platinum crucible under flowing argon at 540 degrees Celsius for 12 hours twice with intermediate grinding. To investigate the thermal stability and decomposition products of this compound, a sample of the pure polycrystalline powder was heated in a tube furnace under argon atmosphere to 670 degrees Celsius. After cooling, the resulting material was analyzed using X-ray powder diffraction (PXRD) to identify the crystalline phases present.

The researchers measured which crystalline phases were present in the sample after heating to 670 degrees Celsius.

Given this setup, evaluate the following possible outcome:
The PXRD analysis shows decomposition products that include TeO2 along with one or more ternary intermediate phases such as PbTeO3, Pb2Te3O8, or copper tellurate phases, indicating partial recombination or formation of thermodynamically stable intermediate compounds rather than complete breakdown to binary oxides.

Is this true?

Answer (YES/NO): NO